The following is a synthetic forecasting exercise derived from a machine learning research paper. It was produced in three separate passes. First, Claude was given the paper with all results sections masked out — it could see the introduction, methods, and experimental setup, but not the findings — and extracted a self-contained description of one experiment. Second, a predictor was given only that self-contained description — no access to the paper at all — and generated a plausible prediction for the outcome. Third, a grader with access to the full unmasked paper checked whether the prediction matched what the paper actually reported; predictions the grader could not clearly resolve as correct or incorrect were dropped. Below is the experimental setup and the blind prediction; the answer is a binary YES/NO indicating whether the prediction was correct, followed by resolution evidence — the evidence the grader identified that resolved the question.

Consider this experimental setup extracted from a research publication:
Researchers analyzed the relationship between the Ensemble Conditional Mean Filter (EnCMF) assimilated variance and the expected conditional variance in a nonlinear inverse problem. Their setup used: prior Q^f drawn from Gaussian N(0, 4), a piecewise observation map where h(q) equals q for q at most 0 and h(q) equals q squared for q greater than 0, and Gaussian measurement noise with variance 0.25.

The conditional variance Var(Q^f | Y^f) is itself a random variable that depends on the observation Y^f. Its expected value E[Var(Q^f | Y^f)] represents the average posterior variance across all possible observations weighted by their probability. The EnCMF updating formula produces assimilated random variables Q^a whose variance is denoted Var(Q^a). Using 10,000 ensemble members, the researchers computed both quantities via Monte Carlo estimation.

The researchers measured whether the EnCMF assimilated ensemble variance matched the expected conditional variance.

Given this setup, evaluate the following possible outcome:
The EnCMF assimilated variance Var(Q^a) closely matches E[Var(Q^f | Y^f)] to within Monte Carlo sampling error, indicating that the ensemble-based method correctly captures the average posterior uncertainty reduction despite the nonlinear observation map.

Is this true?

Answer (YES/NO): YES